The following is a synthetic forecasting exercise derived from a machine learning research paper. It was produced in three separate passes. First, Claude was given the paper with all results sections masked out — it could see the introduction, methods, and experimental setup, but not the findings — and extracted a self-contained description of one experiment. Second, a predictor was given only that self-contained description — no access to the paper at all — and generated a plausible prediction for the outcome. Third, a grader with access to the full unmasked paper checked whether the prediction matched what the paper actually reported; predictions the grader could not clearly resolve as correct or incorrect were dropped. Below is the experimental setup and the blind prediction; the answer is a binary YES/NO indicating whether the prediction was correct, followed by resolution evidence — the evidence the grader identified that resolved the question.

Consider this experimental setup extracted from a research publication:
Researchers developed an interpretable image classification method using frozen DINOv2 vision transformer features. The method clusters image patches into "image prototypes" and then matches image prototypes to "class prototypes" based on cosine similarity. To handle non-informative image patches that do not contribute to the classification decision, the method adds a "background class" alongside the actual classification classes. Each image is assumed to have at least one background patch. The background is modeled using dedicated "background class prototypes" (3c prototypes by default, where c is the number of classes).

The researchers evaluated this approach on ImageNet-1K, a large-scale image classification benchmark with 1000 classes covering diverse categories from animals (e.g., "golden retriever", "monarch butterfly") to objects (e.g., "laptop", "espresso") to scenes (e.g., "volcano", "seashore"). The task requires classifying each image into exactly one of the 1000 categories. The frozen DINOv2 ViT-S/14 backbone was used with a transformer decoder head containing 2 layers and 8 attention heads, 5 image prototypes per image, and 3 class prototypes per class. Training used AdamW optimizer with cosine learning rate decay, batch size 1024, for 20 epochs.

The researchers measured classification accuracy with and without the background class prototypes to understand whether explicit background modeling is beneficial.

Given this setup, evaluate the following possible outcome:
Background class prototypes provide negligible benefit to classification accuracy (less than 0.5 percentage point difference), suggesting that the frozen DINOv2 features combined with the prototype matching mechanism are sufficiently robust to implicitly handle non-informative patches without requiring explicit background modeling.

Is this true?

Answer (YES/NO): NO